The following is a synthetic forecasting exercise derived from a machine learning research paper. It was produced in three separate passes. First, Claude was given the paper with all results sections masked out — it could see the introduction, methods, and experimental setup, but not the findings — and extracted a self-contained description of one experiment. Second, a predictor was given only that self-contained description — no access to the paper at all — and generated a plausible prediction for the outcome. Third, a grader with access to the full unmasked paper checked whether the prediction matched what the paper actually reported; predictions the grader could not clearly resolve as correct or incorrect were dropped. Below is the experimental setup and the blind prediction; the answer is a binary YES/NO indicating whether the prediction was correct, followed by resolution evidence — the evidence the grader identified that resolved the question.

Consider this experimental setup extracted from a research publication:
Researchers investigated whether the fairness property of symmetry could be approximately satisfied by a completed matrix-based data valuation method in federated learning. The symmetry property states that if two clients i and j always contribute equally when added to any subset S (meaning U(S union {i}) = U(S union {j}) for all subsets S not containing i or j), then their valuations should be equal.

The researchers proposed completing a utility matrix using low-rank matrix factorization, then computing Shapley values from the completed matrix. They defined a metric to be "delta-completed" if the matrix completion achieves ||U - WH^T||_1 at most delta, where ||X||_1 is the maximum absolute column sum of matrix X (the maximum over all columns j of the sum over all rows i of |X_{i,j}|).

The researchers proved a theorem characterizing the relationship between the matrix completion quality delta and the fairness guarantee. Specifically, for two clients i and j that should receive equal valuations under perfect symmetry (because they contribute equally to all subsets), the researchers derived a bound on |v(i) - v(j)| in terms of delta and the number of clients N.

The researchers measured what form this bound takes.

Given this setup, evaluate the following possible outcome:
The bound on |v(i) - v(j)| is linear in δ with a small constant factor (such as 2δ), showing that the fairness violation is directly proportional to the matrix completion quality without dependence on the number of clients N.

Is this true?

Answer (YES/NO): NO